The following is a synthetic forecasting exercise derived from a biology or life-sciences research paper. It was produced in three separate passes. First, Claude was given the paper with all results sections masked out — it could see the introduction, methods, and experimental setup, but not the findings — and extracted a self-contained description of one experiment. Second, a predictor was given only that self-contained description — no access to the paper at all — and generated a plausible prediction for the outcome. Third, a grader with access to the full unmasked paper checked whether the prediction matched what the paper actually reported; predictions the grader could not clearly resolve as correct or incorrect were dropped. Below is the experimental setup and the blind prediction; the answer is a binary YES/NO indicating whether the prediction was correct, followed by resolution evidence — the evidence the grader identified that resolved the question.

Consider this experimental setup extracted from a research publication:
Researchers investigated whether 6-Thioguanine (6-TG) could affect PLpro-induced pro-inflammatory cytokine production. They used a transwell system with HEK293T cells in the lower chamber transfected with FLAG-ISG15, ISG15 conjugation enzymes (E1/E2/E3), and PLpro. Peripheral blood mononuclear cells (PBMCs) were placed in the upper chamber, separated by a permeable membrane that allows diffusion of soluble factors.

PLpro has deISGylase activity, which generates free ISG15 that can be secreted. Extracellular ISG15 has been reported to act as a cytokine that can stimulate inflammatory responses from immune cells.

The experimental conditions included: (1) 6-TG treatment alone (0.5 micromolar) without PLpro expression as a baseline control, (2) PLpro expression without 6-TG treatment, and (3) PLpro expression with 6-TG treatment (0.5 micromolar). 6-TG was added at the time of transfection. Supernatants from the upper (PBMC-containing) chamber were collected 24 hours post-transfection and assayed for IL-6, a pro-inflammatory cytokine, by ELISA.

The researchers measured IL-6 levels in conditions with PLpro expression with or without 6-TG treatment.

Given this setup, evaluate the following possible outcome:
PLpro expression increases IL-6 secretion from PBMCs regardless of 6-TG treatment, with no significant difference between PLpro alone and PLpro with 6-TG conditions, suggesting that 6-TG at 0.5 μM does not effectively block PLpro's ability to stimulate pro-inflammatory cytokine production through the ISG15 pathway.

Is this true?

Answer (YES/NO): NO